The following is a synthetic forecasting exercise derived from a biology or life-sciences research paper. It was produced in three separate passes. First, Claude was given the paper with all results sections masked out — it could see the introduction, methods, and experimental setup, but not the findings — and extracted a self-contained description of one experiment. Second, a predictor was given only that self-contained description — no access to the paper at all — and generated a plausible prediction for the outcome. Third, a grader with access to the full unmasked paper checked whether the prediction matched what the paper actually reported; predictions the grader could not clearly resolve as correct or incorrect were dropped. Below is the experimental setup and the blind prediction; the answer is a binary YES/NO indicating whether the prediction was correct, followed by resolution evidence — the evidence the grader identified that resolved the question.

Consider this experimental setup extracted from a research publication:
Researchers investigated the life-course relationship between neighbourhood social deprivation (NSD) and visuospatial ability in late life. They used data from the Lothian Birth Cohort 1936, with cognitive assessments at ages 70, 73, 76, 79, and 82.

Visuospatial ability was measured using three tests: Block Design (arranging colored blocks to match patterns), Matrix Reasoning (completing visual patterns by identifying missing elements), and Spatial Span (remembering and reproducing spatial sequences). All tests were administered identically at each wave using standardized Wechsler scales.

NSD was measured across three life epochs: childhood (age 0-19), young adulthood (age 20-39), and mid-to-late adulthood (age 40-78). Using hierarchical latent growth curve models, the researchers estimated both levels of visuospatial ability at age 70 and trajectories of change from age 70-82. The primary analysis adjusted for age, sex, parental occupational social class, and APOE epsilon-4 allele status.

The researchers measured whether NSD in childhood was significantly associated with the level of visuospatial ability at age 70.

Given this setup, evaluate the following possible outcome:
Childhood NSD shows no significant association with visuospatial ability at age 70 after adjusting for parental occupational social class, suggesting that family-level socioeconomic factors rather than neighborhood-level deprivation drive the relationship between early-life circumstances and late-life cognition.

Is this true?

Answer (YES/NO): YES